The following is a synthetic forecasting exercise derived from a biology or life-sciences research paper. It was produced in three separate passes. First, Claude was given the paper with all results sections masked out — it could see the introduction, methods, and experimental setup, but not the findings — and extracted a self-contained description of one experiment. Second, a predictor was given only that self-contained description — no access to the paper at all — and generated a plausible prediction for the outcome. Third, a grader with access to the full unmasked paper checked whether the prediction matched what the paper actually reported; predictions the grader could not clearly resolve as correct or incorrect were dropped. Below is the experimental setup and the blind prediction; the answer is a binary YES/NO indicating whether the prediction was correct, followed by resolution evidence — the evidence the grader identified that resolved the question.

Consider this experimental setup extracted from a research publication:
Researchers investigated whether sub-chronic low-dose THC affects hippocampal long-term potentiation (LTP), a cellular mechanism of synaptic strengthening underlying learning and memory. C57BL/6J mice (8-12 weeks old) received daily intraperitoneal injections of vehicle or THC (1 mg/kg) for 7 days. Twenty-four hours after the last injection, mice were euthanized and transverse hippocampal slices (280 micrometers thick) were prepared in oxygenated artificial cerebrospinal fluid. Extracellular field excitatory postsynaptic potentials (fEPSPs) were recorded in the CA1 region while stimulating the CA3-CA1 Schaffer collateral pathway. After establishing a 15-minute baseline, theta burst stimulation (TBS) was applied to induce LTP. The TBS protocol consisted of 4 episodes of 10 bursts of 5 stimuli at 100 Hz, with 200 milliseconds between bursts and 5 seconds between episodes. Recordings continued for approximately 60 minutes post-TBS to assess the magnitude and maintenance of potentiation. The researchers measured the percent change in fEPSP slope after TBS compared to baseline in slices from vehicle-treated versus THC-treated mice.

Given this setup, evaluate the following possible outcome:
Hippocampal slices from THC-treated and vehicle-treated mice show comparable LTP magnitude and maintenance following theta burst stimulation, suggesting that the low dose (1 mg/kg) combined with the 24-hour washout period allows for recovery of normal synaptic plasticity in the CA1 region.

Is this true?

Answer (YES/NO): NO